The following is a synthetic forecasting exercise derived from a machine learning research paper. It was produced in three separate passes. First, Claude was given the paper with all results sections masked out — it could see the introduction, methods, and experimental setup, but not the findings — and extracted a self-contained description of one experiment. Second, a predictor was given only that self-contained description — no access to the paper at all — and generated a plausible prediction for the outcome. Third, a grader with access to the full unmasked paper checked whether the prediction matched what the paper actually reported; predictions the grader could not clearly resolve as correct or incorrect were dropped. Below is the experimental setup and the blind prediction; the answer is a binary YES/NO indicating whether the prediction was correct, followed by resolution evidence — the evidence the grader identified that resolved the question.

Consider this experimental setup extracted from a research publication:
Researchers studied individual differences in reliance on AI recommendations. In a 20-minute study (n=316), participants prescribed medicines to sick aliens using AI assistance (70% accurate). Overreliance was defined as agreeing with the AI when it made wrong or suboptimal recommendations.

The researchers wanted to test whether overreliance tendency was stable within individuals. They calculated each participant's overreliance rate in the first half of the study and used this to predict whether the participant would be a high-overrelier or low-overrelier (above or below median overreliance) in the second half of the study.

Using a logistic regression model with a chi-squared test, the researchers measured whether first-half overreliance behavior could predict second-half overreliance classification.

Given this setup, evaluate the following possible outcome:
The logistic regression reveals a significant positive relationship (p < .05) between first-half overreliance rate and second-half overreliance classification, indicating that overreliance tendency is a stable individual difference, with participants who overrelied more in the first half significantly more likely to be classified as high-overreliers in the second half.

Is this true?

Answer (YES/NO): YES